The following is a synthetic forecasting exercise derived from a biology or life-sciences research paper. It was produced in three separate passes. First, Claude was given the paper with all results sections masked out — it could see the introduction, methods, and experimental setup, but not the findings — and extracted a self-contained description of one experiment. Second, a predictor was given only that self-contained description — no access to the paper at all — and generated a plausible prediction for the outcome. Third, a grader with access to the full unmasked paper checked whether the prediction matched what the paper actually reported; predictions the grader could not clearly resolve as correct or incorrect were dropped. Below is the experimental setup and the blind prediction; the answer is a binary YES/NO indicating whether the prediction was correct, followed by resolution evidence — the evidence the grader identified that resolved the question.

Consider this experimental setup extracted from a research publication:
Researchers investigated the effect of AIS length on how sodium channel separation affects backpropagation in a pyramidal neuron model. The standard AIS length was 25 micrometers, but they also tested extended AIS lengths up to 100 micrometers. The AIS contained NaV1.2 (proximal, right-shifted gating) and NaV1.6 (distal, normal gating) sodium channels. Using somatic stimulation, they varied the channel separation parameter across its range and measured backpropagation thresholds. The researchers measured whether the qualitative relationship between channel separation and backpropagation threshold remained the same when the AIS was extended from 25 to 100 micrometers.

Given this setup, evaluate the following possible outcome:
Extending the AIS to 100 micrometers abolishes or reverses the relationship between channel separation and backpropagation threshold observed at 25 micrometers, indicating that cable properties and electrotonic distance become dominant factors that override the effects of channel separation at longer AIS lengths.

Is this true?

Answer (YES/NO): NO